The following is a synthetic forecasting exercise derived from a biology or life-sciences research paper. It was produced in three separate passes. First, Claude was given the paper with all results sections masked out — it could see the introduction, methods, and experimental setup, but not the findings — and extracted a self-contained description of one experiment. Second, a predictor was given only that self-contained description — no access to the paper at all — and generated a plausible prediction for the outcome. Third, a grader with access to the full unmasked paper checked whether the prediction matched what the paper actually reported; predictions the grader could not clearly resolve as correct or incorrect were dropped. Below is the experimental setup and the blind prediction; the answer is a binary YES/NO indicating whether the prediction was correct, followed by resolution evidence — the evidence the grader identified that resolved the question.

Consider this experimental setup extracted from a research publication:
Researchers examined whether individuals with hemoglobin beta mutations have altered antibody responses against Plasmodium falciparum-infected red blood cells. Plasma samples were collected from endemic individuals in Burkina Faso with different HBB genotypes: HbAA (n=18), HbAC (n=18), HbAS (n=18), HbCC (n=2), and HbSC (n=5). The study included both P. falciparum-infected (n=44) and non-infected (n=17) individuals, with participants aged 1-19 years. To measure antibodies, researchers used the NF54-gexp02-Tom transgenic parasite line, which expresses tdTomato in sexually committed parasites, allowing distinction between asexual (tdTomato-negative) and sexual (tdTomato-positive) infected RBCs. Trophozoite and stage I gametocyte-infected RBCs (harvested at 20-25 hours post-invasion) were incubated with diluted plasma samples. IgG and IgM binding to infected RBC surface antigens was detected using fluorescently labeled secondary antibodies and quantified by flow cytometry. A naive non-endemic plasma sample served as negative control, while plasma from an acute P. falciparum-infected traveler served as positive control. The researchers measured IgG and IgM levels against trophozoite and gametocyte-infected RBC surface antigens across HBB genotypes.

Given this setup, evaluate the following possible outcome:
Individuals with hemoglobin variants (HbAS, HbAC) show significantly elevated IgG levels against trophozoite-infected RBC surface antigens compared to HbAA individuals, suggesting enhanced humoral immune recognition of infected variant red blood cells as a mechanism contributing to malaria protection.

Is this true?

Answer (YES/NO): NO